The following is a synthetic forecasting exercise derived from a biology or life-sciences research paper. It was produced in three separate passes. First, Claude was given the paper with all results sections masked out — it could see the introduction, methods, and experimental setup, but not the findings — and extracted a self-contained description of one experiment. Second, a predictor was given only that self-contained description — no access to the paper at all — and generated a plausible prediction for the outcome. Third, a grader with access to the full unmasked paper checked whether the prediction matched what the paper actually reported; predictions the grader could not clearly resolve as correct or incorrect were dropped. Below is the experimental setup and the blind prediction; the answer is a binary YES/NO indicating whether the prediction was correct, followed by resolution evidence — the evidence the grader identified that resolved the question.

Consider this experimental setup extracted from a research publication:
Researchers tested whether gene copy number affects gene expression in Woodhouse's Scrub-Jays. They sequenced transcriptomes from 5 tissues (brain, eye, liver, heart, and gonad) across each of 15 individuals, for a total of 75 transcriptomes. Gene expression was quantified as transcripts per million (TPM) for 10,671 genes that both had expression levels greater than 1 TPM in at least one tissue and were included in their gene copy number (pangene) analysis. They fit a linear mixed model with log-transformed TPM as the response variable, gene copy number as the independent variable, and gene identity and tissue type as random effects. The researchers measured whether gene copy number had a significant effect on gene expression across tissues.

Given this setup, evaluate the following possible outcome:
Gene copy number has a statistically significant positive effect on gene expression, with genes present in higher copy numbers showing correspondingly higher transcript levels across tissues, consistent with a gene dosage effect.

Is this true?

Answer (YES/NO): YES